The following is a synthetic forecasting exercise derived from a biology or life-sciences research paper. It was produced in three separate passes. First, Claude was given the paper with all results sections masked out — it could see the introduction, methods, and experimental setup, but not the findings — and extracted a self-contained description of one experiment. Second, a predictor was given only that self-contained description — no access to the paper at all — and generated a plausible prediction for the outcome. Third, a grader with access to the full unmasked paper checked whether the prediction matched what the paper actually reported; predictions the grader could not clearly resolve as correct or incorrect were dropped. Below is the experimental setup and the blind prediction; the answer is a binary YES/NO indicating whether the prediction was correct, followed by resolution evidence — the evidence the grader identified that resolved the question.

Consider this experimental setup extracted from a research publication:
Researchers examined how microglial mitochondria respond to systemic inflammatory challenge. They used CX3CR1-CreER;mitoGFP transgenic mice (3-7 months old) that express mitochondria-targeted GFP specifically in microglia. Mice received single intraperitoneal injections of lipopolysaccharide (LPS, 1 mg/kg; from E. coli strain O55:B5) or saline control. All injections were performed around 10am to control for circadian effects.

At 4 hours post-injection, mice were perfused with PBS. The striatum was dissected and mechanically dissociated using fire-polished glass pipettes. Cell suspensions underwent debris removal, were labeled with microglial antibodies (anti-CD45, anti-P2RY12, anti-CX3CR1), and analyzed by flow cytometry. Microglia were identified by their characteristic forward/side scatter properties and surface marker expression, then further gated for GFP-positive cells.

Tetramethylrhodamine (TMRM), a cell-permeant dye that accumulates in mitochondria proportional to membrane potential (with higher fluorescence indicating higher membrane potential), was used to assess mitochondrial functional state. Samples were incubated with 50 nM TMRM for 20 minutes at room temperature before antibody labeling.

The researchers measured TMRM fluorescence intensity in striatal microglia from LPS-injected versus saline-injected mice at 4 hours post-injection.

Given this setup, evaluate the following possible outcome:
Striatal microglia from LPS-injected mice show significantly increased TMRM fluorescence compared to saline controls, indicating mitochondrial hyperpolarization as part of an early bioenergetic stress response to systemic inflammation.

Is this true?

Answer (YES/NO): NO